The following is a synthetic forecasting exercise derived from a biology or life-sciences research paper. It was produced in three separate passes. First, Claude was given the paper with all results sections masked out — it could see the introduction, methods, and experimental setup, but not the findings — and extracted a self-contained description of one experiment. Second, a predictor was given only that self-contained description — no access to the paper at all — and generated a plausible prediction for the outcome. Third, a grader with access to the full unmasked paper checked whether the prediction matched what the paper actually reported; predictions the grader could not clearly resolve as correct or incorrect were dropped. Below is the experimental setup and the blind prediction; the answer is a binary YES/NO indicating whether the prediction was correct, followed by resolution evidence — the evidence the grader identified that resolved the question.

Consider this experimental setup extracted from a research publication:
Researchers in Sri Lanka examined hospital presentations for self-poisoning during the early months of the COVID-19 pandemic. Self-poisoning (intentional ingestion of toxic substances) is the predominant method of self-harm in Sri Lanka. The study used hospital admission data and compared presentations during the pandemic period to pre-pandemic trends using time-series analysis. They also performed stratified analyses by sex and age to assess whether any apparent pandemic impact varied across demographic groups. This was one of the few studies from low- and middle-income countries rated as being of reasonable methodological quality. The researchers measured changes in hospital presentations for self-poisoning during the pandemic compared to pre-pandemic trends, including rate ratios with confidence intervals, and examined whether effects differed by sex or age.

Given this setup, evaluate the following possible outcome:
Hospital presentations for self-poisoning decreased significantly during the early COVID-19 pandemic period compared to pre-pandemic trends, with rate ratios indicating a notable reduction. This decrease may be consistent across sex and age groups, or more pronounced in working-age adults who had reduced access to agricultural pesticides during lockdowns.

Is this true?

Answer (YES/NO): YES